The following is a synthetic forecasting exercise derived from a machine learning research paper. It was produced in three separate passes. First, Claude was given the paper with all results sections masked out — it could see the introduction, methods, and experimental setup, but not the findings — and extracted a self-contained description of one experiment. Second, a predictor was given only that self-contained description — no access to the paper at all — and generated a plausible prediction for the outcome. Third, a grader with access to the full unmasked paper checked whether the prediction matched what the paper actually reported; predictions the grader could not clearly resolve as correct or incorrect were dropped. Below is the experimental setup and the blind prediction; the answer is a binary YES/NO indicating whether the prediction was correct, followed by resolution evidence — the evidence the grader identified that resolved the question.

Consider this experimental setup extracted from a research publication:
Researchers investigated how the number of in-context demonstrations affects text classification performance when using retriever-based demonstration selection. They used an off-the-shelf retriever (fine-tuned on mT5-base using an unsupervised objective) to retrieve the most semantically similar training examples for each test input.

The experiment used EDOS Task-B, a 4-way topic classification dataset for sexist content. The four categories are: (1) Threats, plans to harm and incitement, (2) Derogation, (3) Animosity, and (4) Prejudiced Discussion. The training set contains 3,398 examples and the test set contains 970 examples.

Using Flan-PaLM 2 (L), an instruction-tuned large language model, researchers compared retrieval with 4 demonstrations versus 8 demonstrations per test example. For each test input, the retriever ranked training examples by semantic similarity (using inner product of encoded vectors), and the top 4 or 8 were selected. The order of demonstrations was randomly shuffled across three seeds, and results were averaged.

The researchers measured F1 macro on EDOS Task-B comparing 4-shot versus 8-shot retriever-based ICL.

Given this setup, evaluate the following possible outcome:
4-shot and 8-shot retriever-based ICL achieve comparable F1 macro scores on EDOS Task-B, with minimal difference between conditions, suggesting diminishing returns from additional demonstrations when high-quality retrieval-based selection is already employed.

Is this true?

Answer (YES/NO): YES